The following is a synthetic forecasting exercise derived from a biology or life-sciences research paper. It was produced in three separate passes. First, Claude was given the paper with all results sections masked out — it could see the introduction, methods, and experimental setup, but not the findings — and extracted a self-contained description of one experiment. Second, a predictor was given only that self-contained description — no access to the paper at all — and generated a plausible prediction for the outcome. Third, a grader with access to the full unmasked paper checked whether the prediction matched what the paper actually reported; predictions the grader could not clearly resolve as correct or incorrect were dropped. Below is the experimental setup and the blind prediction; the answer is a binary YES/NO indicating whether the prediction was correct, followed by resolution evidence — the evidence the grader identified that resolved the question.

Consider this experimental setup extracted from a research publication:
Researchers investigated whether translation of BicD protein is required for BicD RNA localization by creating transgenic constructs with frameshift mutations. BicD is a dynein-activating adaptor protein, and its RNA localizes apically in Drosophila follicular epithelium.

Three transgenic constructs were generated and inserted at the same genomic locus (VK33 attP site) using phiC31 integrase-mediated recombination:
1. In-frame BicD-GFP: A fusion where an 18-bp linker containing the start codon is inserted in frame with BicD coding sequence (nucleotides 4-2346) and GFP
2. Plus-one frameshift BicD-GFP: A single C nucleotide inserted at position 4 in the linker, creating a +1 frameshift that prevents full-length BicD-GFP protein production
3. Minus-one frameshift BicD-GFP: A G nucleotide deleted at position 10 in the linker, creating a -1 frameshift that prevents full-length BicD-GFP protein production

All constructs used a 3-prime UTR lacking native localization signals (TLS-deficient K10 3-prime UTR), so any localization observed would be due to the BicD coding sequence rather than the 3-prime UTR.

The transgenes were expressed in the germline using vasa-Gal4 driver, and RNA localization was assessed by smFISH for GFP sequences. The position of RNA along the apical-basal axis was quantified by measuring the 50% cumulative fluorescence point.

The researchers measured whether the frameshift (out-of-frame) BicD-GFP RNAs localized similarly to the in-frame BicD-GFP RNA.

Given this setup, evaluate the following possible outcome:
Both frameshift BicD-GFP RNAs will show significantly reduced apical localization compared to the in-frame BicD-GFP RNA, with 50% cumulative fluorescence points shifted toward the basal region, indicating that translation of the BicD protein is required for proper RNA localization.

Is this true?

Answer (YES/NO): YES